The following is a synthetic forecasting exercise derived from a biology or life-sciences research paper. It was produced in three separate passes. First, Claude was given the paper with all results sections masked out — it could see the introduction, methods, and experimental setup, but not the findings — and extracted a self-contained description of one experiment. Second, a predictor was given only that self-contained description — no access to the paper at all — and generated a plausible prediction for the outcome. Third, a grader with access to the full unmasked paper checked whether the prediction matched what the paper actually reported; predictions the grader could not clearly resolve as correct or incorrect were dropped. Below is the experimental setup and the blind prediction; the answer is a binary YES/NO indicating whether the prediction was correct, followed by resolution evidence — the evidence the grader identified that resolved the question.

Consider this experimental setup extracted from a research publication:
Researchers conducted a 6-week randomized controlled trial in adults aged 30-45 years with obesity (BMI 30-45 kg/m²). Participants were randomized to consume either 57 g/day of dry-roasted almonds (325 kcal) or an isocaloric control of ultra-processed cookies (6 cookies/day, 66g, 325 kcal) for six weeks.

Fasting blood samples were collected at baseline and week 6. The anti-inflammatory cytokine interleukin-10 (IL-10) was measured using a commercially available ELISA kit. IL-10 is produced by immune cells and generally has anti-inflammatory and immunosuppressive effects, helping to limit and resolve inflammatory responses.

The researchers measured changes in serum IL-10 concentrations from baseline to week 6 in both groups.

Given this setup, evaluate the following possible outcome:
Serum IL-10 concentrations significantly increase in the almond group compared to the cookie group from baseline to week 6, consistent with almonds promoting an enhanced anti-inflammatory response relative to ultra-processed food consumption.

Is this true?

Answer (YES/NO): YES